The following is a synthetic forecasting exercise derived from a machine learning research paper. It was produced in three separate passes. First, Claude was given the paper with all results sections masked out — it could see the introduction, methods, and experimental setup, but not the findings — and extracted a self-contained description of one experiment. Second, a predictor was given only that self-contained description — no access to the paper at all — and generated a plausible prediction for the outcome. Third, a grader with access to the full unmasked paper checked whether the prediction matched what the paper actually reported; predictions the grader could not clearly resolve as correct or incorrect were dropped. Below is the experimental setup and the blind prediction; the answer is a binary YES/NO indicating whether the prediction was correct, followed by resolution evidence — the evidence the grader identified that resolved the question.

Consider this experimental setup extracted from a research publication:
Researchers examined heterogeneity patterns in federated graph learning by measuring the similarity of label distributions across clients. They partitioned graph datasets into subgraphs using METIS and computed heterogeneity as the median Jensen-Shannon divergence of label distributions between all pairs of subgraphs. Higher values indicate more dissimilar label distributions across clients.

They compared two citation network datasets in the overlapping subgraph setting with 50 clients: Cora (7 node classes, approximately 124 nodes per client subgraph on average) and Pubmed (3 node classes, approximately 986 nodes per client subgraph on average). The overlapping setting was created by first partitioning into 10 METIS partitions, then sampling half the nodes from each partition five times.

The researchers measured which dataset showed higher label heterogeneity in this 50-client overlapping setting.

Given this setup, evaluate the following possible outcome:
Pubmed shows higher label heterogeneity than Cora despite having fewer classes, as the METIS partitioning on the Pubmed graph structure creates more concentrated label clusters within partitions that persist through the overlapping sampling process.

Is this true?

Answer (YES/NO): NO